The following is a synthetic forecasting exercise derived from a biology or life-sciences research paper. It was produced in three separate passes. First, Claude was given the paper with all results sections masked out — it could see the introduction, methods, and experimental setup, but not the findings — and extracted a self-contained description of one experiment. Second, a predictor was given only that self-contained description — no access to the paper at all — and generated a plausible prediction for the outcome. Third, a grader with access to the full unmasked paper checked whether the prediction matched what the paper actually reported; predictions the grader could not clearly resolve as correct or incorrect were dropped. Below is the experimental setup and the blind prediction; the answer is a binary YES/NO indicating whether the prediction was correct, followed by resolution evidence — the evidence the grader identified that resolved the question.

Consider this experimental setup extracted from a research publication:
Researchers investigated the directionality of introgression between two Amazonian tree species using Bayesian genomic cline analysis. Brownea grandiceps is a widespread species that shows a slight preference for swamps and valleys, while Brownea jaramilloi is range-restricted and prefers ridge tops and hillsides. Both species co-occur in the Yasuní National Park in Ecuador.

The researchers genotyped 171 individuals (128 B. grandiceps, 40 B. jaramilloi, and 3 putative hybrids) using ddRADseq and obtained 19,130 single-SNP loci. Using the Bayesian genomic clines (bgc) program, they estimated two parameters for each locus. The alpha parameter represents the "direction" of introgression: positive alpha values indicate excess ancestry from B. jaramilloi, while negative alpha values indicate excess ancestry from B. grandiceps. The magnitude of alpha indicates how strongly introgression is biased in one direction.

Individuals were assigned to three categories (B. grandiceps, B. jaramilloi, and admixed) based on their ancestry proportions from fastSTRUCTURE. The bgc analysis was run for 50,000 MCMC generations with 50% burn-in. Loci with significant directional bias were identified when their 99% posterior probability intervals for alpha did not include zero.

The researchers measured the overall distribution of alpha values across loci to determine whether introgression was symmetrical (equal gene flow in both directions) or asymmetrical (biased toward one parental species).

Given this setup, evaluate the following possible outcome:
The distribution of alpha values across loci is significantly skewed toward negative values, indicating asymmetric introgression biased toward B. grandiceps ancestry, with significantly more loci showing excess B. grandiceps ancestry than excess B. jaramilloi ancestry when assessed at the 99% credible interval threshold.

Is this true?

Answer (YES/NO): YES